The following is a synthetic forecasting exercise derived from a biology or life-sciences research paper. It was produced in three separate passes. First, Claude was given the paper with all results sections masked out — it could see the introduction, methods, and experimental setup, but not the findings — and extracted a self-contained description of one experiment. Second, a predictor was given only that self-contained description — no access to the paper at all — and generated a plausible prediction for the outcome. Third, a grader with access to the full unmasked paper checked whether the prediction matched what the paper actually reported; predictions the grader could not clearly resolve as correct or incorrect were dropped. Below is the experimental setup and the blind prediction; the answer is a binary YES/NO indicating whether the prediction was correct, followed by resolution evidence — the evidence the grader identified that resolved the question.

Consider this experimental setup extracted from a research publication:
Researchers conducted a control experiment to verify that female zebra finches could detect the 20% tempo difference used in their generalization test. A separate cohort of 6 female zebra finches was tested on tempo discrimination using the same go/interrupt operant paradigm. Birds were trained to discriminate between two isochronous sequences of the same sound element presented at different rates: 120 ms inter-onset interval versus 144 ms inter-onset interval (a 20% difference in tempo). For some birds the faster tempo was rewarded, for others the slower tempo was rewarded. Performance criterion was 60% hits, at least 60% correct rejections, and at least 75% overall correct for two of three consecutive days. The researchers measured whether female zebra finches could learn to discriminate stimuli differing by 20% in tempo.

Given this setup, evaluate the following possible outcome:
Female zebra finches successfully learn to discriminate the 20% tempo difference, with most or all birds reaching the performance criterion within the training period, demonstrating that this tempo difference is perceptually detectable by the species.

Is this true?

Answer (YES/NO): YES